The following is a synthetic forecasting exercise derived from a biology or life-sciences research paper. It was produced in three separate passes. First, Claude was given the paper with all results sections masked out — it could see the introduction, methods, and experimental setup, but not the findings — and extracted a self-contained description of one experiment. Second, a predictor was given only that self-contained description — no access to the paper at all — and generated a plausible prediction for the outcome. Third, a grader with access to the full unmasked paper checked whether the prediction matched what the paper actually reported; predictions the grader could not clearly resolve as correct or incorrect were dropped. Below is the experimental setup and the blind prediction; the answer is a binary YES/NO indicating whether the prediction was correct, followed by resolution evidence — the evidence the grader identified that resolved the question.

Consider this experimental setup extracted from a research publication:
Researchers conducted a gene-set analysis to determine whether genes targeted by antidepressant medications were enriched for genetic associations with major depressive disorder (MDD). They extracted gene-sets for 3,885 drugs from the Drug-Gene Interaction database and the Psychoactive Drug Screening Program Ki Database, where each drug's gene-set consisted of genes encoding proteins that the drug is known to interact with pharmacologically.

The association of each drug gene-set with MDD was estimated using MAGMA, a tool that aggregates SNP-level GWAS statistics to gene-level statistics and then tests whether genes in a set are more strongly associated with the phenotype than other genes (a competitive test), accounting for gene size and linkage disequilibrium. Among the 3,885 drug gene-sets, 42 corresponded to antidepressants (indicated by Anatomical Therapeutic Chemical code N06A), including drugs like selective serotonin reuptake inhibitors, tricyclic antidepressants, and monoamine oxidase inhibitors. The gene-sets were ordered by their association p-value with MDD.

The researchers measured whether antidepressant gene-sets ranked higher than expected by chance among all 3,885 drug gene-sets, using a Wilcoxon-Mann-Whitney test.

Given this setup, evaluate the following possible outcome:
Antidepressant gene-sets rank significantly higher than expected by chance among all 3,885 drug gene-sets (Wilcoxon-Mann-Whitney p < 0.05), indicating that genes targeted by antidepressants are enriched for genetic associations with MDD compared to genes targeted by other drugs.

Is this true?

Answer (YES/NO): YES